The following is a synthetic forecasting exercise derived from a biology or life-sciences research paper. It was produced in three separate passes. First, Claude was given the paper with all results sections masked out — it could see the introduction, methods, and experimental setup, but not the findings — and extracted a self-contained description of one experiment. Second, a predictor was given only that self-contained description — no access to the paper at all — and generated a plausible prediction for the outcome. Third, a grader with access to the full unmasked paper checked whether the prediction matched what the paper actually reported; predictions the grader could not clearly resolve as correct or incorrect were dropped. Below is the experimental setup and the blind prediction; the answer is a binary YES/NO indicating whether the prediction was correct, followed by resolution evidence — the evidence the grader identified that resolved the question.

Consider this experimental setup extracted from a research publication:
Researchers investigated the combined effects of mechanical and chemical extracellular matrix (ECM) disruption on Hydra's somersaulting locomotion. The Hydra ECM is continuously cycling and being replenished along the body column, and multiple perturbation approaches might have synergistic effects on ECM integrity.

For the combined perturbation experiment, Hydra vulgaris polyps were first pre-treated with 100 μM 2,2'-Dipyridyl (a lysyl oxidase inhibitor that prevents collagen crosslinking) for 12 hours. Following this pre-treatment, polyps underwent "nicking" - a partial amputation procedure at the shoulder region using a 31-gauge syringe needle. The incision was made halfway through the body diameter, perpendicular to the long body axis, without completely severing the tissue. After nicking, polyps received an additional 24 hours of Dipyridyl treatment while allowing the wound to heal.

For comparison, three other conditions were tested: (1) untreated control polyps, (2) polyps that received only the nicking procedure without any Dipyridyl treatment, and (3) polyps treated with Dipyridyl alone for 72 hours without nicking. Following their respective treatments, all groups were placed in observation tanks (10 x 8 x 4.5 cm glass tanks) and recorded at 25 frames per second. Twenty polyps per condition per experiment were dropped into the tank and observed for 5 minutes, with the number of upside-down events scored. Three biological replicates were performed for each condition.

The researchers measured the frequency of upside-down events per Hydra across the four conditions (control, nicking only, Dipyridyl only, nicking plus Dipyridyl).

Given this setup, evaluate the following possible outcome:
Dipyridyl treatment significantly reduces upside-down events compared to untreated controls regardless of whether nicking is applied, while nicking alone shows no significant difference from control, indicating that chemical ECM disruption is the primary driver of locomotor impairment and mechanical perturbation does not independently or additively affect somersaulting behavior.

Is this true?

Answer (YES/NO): NO